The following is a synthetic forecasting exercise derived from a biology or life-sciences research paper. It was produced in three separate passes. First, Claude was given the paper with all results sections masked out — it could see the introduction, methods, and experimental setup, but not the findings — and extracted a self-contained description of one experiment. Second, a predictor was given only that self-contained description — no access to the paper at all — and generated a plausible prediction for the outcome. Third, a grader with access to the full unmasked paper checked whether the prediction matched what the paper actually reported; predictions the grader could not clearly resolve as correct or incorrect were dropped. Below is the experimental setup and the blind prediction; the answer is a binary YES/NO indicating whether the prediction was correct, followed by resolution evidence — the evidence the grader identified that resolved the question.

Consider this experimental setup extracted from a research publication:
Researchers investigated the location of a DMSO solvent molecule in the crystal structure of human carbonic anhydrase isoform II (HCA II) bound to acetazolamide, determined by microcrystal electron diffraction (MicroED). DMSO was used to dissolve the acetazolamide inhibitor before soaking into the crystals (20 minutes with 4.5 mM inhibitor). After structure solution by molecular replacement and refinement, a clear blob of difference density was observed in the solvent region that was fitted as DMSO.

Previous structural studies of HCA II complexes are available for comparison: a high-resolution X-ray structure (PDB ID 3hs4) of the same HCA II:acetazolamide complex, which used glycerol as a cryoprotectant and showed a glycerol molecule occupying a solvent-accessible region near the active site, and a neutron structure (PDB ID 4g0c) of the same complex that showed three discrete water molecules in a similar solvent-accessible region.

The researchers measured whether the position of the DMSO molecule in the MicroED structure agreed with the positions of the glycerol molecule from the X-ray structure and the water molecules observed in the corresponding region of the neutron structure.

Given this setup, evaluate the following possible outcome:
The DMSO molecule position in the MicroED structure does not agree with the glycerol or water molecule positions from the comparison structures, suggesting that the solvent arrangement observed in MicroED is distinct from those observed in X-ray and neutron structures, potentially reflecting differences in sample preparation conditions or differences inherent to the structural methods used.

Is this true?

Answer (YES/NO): NO